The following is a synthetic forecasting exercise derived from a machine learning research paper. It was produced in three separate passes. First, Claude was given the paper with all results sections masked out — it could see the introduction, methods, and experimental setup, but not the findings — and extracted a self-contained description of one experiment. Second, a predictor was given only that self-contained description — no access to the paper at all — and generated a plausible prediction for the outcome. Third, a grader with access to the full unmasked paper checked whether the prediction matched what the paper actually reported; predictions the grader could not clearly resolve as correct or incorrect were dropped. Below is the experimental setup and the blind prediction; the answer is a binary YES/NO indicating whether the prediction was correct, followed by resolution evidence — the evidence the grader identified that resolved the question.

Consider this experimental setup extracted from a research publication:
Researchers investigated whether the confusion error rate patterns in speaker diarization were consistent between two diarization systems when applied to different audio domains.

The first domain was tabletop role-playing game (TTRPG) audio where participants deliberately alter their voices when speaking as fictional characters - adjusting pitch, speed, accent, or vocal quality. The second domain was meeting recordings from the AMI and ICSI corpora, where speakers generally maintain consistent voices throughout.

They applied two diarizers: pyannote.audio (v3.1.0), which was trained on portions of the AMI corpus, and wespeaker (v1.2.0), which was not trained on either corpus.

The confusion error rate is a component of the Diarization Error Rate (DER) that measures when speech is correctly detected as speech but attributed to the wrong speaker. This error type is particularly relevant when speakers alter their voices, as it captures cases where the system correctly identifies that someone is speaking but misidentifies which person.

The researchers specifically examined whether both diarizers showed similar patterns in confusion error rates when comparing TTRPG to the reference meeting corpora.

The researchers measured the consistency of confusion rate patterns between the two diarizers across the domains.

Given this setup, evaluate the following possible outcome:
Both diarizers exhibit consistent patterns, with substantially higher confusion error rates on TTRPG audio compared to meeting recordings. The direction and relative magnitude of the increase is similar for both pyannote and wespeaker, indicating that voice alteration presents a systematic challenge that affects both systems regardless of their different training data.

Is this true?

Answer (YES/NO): NO